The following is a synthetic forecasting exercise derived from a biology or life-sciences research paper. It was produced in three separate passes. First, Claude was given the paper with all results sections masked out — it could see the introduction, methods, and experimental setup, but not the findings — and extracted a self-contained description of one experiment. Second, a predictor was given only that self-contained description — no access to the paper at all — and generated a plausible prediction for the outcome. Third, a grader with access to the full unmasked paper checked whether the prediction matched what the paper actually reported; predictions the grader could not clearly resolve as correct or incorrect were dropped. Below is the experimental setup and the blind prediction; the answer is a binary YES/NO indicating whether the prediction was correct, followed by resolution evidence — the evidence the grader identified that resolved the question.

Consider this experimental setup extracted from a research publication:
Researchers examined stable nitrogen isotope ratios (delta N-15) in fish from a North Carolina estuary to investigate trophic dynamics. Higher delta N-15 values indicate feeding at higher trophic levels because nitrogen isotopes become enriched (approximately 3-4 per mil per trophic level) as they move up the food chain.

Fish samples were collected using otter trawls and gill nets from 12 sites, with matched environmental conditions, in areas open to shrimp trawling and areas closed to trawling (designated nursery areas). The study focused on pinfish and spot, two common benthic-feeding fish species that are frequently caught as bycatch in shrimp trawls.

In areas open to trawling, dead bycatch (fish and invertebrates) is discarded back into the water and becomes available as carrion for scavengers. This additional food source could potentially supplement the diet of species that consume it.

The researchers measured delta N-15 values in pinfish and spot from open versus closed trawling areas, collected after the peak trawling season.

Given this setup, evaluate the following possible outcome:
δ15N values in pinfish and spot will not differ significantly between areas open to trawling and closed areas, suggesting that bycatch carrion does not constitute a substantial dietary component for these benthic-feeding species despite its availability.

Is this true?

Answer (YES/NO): NO